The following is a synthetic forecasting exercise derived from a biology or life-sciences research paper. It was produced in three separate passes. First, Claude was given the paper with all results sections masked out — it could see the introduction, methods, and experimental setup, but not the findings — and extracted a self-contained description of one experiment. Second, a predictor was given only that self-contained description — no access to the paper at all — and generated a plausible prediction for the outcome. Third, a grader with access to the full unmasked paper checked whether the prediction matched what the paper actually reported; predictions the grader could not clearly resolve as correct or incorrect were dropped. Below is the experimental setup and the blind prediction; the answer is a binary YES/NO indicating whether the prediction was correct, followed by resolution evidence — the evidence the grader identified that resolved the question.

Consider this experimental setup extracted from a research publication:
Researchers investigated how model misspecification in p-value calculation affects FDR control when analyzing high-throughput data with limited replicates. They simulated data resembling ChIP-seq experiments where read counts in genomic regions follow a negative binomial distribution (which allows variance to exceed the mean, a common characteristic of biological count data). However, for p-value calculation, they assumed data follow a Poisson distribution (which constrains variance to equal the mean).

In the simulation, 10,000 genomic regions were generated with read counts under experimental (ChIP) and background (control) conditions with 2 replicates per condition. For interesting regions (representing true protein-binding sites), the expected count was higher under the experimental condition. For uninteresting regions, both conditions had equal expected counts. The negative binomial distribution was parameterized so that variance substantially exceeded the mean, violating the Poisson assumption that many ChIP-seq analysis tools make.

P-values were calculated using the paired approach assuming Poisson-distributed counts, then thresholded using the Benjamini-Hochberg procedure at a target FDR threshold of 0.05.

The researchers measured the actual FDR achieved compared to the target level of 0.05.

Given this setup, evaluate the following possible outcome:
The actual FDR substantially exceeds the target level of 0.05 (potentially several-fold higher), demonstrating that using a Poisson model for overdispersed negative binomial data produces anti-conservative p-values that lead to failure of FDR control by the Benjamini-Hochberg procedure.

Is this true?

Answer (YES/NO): YES